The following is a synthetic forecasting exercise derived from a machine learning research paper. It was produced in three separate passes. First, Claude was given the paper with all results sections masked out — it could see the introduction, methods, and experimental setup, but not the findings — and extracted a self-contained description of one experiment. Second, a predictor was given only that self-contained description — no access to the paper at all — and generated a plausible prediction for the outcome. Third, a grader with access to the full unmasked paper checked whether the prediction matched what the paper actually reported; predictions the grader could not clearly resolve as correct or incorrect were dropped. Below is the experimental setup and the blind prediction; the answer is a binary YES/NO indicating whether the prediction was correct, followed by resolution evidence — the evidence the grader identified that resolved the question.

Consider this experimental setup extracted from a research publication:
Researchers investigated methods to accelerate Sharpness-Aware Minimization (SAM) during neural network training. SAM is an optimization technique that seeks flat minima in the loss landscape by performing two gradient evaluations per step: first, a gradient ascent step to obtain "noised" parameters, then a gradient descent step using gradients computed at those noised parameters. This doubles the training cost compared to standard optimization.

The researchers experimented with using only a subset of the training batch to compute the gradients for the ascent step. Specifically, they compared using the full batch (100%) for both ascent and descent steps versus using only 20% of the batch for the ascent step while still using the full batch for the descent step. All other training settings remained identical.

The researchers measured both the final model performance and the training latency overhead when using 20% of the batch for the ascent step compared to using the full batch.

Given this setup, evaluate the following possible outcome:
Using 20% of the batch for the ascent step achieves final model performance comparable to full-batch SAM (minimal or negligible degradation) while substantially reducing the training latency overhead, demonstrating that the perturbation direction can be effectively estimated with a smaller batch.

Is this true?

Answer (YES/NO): YES